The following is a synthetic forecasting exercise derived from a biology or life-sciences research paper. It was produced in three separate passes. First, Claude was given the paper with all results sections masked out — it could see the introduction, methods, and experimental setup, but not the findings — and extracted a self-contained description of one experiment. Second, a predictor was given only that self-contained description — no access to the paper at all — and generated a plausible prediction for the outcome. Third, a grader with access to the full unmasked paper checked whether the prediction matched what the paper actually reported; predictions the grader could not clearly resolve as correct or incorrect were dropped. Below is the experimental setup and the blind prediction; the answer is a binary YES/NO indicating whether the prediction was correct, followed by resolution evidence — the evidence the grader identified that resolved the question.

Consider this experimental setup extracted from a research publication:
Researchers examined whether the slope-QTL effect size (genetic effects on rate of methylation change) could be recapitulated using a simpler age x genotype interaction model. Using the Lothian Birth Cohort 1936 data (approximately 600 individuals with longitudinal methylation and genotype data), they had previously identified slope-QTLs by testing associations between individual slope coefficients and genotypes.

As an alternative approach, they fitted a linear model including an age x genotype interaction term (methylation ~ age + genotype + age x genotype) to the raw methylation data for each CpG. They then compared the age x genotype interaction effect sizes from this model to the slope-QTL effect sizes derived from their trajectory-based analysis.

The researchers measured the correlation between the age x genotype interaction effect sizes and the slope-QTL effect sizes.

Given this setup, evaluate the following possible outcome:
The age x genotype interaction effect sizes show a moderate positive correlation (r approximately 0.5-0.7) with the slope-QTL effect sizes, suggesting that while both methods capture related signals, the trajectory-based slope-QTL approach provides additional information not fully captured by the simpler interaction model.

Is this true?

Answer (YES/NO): NO